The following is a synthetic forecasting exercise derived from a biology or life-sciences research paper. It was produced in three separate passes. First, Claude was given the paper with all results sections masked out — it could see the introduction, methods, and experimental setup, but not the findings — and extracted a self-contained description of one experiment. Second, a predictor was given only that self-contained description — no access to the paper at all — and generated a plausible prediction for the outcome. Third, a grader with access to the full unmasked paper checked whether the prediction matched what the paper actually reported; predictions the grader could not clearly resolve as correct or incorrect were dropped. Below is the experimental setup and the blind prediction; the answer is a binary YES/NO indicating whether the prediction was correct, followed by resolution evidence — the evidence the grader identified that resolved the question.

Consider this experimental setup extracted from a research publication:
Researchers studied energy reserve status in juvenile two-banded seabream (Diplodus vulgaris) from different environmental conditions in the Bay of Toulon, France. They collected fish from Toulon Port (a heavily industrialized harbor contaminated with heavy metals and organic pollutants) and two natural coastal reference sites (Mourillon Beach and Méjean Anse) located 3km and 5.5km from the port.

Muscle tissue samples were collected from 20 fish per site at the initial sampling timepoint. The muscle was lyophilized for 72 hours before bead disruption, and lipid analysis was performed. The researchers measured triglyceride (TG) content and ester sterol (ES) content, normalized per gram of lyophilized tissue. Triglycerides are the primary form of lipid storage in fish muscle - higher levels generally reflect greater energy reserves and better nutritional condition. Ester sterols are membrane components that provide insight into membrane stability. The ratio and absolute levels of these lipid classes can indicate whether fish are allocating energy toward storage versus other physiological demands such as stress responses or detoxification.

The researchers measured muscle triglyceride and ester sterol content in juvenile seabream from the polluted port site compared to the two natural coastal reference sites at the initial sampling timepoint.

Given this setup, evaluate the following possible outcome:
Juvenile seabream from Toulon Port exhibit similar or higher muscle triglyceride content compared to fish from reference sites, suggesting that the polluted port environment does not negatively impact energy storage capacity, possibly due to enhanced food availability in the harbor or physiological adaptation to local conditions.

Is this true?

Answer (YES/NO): YES